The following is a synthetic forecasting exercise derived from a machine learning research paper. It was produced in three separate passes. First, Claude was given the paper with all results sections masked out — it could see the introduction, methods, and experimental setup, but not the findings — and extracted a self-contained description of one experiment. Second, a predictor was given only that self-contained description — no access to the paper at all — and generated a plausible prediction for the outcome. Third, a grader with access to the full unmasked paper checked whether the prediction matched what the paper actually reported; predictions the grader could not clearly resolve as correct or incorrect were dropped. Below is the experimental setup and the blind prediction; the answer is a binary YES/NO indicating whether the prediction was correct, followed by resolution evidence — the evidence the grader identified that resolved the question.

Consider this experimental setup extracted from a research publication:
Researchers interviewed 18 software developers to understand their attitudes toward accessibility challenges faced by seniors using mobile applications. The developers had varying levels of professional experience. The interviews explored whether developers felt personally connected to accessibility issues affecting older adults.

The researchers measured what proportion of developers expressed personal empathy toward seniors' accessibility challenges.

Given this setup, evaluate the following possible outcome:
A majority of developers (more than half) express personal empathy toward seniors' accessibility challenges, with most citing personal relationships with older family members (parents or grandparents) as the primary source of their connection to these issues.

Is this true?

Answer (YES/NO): NO